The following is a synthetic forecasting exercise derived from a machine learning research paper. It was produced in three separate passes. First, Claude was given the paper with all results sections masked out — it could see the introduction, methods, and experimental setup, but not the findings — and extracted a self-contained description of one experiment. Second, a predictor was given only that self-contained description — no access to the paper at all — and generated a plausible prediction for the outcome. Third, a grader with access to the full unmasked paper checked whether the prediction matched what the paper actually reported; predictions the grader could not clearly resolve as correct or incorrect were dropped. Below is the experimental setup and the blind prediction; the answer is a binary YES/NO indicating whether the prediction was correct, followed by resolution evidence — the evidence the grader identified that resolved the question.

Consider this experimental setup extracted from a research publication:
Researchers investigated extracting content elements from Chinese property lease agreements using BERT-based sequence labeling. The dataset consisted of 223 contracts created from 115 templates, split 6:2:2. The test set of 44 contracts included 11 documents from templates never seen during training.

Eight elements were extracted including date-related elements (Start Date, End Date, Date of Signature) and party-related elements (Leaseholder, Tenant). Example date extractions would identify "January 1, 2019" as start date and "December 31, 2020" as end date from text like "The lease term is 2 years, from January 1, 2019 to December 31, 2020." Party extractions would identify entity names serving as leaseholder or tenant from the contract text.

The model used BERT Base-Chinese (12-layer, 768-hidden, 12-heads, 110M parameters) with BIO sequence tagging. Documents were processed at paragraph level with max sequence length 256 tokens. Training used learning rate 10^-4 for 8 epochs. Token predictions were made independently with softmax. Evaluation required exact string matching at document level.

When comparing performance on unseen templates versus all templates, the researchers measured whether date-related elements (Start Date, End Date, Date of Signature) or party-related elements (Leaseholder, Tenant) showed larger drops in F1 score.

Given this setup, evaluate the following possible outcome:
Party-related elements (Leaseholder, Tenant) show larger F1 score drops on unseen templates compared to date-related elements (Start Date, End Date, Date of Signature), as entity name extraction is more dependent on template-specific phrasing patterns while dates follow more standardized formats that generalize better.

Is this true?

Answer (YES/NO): YES